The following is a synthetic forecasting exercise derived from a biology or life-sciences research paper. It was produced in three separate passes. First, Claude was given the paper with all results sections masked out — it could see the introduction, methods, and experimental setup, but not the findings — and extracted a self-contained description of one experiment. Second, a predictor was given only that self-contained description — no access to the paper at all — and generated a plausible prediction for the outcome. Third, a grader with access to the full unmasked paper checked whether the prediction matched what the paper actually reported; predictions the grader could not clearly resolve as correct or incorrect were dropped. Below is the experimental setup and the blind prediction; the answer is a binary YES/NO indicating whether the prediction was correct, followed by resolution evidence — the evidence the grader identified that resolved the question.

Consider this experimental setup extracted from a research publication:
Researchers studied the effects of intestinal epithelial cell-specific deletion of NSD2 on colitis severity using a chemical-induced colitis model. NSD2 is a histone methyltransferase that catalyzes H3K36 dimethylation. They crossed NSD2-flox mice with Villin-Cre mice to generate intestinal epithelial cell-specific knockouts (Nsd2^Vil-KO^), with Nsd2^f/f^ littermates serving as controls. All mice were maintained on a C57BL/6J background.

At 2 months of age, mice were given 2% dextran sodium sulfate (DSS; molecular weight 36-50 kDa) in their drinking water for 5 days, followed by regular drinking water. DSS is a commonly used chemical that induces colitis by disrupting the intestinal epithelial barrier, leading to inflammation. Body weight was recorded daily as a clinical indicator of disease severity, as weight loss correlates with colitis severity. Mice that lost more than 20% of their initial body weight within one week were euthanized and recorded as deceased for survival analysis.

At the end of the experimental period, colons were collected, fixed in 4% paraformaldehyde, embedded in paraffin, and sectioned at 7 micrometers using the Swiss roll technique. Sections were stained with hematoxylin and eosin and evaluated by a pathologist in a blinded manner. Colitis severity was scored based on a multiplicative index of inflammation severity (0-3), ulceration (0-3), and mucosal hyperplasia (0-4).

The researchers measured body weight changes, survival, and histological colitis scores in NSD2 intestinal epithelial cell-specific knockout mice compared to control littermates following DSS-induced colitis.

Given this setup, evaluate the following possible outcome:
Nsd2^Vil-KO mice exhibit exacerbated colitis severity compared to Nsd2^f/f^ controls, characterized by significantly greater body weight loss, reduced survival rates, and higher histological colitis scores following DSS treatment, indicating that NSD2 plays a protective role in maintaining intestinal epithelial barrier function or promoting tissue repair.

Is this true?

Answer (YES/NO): YES